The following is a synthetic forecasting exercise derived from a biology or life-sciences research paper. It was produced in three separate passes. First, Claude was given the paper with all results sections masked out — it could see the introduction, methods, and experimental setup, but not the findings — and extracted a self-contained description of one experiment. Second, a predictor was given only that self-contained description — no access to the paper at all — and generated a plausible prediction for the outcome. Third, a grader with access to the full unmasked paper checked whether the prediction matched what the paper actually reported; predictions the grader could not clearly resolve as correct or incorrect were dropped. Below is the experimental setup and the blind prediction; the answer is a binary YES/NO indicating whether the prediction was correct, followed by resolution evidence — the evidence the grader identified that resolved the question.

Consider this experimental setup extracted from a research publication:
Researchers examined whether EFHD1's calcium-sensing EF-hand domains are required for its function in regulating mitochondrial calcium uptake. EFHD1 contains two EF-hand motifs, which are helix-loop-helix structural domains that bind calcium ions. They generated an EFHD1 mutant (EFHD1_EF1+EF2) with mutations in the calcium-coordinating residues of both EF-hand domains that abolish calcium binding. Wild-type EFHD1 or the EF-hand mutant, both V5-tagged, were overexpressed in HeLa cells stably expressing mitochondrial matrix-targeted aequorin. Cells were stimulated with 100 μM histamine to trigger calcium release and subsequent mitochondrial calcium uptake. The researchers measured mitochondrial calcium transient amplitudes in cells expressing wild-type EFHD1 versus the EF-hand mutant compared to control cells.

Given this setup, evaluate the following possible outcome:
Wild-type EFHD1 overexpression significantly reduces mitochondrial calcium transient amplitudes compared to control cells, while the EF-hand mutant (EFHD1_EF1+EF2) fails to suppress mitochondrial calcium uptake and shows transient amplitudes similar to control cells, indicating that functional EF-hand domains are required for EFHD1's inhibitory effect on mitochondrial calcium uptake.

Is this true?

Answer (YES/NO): NO